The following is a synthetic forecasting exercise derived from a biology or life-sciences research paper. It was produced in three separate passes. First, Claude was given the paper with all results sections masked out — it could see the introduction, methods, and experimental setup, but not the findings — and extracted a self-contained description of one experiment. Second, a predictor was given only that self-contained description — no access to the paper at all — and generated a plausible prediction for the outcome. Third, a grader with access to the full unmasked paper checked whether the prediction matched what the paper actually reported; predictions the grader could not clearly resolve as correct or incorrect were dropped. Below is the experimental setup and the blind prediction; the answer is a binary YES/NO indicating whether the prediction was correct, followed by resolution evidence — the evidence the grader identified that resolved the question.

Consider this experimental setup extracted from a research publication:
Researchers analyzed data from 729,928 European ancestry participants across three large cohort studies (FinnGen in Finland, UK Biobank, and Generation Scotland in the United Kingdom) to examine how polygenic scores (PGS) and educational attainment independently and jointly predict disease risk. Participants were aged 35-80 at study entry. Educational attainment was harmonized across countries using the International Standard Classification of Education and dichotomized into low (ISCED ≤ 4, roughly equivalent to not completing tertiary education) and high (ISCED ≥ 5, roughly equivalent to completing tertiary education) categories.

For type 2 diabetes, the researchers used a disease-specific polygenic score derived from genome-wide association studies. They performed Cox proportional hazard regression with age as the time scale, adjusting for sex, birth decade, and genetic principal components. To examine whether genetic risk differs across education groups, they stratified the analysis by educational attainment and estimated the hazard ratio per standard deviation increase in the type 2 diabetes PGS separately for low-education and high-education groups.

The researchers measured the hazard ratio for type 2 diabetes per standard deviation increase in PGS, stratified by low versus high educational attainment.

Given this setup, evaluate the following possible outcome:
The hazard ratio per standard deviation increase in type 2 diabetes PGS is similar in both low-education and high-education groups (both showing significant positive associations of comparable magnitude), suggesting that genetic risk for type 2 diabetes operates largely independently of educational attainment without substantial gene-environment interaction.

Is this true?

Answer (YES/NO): NO